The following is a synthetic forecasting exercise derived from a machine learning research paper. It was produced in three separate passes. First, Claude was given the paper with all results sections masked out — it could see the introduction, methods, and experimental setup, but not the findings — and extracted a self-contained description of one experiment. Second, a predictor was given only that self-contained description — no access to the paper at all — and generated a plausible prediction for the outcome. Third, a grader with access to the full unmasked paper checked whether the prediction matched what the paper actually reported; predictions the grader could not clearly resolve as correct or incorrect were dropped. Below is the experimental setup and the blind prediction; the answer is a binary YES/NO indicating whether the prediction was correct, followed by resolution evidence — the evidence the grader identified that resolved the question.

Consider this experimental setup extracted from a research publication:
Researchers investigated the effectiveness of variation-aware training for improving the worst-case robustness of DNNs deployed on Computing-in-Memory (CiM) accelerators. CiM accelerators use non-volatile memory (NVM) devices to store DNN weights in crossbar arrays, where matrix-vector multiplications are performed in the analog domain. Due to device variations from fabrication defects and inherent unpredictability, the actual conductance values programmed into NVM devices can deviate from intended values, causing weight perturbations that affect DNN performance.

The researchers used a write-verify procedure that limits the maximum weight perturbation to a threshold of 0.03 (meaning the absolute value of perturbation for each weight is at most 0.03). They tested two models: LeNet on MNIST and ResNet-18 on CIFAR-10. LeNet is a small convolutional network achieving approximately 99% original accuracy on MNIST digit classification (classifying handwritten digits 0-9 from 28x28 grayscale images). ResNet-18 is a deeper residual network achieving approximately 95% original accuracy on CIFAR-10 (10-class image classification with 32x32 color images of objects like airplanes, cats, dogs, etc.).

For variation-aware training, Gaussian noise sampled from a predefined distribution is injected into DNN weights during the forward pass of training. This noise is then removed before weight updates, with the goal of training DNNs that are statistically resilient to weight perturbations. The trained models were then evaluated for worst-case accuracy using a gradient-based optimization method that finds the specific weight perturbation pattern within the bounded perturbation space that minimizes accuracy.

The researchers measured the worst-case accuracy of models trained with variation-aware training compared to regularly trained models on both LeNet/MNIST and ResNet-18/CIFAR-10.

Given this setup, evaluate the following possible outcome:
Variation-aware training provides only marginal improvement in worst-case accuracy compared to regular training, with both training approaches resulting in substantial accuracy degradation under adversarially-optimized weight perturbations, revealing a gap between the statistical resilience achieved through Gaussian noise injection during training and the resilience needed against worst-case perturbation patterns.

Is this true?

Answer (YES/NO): NO